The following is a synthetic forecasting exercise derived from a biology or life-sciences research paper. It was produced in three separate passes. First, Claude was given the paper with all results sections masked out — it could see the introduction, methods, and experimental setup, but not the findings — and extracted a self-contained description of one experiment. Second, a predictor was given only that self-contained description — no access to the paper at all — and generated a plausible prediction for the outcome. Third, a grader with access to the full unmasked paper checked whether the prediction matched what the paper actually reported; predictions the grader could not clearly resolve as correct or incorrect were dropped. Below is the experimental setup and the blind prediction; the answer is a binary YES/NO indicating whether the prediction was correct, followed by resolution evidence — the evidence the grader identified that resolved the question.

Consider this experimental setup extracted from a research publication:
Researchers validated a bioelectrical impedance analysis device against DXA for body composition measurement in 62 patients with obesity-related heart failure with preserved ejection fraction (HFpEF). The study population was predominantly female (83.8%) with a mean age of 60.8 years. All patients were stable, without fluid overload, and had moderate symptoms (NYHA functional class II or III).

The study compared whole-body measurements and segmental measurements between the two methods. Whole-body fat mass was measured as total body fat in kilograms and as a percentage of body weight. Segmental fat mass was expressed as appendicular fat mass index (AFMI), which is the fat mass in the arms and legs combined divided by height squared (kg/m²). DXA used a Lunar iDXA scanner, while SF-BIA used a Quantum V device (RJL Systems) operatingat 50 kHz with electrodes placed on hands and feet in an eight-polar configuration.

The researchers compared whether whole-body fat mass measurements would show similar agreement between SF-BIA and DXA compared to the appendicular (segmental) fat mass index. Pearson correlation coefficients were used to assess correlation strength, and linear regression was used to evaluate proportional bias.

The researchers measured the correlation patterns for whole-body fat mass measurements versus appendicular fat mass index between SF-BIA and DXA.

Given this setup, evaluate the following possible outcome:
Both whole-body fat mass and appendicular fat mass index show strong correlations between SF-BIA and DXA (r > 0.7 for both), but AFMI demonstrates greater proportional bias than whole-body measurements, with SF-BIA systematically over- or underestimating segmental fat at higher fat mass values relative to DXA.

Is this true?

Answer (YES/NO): YES